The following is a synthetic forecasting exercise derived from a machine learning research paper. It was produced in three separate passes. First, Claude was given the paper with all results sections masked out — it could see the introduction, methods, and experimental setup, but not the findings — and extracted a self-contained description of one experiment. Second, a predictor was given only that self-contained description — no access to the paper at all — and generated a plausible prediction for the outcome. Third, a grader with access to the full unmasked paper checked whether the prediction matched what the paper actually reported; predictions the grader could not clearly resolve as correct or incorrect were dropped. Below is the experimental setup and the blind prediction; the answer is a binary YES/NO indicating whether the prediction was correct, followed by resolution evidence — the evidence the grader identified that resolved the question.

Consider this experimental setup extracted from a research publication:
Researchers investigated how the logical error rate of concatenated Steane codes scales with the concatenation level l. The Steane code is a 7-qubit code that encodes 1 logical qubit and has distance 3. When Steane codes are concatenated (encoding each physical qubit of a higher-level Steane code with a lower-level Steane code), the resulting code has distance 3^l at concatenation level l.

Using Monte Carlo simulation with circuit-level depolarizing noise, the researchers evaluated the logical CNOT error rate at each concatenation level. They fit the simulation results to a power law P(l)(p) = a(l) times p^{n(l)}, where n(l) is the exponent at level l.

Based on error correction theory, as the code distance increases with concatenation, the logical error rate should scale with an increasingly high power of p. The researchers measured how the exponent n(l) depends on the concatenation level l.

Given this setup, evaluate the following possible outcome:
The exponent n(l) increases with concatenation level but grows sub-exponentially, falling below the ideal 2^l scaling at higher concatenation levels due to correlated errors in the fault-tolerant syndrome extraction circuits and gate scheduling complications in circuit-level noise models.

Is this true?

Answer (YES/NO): NO